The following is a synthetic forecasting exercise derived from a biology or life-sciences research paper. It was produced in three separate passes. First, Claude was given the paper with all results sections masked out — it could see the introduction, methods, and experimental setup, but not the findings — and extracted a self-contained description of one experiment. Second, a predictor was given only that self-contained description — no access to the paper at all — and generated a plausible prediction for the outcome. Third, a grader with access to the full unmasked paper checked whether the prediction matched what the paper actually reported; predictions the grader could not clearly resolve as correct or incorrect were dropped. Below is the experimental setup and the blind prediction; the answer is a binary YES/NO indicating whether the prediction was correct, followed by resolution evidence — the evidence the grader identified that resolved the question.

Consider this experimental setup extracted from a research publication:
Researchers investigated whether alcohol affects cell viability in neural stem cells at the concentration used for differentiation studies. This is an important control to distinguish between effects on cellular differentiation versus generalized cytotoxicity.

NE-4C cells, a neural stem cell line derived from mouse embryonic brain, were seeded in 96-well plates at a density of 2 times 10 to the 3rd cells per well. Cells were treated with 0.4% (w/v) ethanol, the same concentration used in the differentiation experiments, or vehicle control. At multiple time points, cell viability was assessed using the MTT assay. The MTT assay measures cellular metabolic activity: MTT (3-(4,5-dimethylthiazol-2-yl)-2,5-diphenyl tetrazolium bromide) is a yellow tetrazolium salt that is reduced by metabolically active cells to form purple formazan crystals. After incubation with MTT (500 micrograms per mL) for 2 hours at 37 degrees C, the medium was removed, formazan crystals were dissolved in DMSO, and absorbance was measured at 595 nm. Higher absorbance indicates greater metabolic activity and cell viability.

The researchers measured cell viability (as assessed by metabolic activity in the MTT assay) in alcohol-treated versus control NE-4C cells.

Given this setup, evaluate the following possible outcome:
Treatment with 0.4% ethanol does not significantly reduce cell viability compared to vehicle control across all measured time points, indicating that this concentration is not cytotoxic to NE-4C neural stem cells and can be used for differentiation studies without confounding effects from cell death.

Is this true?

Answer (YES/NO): YES